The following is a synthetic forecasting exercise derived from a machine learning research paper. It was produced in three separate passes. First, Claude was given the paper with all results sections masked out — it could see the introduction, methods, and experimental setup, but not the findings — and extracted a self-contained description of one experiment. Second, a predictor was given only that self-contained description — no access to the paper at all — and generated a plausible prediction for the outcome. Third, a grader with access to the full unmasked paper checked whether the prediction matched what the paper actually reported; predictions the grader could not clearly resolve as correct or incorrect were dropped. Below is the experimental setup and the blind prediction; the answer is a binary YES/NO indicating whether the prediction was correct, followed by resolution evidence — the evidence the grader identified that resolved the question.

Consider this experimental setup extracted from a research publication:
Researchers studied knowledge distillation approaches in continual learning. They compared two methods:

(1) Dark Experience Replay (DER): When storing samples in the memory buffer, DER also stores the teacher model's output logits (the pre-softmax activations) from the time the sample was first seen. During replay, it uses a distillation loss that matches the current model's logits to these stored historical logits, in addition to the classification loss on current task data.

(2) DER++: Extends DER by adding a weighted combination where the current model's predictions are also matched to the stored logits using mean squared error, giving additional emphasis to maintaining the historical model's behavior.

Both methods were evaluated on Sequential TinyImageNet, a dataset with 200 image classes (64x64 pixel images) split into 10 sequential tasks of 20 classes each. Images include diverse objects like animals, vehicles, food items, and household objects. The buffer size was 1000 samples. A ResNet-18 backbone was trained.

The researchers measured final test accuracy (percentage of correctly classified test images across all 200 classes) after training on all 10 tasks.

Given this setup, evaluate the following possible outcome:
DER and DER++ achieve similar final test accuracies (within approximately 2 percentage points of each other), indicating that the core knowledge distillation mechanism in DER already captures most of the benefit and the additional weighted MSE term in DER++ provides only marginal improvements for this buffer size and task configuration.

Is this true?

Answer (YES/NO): NO